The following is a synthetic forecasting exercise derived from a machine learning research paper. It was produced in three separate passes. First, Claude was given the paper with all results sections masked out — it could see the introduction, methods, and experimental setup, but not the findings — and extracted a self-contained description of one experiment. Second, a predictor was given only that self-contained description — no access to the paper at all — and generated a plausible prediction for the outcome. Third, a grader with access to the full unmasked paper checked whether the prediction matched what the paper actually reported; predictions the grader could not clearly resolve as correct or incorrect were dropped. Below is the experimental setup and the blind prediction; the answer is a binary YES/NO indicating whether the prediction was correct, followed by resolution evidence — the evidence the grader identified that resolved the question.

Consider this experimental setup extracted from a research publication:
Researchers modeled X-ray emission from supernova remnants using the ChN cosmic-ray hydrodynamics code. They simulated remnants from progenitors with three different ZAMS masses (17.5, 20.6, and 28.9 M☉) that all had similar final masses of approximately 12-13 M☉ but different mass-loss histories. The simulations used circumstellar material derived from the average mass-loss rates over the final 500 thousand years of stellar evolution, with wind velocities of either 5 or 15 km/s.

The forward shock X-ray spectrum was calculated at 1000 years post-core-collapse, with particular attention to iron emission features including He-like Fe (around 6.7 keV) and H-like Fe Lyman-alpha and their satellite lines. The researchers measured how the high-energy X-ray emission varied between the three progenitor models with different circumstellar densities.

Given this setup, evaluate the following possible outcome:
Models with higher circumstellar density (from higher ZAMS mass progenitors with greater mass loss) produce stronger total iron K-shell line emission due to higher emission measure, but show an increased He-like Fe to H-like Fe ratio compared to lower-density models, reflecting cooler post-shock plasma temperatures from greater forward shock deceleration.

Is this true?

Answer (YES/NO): NO